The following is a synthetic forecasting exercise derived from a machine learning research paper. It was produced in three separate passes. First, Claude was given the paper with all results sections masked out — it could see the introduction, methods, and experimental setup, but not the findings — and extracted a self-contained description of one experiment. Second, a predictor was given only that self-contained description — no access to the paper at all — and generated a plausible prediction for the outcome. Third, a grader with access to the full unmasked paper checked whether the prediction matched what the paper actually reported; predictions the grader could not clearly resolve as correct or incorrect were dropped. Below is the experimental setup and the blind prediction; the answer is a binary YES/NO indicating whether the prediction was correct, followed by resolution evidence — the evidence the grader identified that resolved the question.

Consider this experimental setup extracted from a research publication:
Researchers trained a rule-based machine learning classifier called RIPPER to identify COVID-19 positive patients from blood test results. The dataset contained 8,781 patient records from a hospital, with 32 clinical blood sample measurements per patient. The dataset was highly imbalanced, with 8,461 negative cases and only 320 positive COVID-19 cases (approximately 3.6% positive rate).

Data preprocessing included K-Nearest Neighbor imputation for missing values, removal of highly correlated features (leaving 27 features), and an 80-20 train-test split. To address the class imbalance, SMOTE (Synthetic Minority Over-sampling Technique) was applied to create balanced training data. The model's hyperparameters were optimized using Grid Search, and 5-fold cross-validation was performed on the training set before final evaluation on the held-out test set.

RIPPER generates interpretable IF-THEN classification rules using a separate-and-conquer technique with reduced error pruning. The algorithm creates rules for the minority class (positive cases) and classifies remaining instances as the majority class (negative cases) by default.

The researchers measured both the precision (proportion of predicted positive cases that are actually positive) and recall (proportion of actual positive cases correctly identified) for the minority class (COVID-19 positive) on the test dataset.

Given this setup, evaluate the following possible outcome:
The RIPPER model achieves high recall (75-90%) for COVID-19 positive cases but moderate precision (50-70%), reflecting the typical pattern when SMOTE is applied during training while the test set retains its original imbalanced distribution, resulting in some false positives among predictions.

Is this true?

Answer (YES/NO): NO